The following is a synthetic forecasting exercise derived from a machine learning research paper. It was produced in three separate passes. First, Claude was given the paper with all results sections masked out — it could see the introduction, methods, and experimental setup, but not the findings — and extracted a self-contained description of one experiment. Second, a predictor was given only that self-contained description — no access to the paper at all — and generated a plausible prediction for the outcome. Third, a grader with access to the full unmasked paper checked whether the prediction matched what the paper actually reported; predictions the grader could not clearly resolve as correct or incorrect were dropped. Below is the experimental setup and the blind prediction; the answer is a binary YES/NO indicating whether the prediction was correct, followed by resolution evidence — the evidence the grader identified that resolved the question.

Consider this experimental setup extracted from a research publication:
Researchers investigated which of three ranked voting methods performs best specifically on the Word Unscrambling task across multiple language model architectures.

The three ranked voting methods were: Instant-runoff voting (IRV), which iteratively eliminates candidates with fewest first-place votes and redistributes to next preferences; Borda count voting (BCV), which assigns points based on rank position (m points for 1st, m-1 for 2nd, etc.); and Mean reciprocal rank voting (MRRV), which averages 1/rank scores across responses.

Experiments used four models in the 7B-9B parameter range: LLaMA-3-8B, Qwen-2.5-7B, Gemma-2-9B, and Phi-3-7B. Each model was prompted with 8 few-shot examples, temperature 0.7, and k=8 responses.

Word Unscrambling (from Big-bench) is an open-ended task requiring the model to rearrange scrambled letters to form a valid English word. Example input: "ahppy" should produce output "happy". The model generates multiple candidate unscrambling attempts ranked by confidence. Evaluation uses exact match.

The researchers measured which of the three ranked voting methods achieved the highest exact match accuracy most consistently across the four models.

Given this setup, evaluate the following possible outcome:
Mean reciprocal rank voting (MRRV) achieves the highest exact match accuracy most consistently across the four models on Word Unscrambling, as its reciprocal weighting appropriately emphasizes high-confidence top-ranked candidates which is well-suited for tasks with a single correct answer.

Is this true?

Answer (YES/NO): NO